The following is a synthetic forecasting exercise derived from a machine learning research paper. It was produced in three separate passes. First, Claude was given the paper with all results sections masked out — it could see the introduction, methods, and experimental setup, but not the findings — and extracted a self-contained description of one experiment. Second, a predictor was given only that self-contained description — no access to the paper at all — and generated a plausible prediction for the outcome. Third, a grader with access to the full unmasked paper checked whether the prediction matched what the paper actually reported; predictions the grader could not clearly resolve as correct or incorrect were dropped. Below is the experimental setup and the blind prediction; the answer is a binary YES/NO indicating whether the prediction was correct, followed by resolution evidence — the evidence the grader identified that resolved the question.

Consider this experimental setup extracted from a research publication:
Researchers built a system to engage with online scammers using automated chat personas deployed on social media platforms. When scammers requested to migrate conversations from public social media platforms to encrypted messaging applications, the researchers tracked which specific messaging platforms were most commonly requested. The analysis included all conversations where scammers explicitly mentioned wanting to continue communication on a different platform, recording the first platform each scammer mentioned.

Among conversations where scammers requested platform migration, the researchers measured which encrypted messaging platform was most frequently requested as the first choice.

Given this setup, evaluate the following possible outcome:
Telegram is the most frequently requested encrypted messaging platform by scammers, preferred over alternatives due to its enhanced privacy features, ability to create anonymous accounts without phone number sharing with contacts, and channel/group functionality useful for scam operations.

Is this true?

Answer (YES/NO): NO